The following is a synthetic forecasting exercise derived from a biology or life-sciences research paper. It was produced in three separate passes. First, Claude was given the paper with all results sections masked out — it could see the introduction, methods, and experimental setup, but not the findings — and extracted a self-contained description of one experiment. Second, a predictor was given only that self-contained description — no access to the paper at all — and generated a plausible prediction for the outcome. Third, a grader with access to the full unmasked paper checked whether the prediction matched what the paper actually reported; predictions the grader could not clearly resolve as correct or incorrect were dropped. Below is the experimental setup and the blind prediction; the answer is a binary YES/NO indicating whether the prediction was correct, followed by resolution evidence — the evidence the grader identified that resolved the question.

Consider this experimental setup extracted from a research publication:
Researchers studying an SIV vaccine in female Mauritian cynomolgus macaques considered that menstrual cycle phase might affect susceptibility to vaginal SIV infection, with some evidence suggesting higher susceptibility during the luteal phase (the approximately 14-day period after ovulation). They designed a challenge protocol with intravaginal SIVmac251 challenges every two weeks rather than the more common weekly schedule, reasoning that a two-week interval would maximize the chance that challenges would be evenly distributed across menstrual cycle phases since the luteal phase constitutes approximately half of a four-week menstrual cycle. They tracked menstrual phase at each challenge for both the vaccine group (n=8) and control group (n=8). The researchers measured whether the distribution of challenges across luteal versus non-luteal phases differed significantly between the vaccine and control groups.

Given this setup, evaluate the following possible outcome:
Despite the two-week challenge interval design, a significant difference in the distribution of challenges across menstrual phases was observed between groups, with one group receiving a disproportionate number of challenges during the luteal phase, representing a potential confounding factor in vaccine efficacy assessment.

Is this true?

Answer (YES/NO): NO